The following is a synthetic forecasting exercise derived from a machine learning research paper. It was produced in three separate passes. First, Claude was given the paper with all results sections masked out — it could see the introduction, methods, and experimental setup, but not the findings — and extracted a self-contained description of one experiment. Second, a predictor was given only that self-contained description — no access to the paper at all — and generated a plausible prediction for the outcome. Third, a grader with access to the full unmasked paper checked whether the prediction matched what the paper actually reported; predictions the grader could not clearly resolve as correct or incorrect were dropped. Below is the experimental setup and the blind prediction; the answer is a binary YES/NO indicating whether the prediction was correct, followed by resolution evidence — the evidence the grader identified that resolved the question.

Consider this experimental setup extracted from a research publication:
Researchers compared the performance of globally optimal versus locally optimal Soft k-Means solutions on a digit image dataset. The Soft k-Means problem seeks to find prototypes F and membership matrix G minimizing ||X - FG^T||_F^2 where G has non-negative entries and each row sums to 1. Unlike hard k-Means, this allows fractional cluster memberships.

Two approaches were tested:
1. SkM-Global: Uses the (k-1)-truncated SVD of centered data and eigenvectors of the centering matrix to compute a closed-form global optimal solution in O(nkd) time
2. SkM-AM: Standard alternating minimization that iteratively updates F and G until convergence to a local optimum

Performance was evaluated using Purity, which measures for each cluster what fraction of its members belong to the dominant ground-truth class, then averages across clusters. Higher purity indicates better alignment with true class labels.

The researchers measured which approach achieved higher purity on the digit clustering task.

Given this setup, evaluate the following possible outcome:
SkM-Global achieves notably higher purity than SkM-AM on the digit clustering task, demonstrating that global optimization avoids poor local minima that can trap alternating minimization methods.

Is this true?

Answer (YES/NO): NO